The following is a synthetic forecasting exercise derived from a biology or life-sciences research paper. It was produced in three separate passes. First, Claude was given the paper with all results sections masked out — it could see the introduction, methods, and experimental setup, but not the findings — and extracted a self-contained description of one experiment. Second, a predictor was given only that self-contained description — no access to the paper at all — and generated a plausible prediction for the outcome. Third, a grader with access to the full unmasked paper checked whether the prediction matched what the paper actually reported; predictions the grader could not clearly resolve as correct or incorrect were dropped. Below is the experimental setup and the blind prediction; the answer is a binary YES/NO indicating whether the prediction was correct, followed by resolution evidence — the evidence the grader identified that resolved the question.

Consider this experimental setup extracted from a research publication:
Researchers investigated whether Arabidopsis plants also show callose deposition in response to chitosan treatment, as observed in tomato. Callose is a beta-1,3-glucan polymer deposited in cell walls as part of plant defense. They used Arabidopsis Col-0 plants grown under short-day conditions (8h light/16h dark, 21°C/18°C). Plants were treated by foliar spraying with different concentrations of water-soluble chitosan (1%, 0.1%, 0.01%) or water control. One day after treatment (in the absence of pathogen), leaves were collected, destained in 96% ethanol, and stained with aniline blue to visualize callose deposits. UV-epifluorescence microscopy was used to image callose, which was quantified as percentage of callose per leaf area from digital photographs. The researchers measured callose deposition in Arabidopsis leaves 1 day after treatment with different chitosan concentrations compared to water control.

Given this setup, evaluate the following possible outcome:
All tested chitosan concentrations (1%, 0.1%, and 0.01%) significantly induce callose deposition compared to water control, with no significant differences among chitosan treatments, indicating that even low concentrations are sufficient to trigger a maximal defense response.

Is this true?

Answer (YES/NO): NO